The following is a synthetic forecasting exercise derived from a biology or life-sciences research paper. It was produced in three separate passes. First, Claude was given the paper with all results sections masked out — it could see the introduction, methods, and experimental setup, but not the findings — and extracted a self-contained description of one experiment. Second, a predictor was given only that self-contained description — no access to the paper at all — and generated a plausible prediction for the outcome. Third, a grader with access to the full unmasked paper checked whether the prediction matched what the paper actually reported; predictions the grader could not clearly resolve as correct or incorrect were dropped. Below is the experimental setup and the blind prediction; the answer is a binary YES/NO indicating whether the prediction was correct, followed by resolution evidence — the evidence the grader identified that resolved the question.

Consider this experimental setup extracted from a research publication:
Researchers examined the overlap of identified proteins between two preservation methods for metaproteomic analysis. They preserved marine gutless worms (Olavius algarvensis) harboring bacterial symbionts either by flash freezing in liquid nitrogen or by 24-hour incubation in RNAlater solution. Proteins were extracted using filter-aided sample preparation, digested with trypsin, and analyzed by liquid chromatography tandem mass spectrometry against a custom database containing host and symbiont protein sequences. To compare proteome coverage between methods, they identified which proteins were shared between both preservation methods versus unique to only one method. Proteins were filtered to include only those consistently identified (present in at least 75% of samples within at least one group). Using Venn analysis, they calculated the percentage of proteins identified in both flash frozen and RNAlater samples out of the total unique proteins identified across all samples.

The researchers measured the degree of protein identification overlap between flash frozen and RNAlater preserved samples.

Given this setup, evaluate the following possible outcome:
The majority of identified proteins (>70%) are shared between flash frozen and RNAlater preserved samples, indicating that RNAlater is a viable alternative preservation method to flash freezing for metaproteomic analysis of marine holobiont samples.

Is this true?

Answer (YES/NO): YES